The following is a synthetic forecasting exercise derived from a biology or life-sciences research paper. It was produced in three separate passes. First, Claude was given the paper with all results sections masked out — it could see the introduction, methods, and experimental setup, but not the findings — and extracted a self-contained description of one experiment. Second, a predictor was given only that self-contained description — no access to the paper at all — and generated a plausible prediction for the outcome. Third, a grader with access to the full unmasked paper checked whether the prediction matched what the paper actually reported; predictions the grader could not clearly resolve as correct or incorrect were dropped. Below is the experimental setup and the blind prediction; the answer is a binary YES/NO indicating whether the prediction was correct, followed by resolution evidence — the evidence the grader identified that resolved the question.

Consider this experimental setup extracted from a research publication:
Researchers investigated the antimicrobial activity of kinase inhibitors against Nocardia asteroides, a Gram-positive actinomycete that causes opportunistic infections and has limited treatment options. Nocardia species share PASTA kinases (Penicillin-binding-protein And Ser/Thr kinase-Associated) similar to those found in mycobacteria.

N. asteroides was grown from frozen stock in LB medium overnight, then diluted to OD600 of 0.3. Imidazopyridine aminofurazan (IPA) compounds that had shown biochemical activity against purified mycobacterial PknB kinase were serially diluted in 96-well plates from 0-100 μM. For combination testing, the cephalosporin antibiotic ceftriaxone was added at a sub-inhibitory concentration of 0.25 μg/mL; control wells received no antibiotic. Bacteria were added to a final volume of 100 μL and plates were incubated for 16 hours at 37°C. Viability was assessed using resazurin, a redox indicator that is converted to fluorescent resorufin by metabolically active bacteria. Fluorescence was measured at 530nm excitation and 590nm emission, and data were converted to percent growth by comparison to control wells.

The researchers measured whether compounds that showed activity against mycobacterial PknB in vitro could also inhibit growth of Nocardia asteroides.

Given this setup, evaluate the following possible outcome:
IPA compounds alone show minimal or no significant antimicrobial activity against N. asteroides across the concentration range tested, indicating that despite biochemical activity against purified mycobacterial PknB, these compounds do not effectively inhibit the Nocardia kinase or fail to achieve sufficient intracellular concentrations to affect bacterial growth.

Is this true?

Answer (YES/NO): NO